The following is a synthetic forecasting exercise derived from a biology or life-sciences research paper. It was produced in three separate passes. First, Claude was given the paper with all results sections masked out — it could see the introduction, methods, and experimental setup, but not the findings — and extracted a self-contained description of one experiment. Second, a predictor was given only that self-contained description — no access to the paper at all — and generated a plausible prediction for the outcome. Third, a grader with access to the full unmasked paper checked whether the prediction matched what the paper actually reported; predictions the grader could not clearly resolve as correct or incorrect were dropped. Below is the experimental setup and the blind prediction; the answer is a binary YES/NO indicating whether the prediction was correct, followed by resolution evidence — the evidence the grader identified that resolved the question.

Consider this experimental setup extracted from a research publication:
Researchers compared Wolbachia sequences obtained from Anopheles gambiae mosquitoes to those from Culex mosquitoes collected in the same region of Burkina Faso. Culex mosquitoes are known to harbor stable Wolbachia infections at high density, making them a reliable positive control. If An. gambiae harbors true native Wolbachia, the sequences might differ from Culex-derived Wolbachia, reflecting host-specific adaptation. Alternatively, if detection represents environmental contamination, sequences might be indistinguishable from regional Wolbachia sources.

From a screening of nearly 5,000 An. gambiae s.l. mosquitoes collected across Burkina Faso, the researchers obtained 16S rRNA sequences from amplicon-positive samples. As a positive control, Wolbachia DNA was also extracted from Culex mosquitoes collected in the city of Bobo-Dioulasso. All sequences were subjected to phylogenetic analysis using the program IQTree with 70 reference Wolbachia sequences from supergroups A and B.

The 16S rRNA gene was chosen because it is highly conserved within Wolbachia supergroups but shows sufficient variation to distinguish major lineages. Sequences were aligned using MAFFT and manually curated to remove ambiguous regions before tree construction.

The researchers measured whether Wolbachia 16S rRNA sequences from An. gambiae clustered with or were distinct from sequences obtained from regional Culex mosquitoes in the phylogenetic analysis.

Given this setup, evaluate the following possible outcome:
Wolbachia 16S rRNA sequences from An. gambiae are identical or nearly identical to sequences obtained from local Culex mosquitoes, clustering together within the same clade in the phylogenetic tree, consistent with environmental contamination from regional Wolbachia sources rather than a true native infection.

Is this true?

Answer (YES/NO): NO